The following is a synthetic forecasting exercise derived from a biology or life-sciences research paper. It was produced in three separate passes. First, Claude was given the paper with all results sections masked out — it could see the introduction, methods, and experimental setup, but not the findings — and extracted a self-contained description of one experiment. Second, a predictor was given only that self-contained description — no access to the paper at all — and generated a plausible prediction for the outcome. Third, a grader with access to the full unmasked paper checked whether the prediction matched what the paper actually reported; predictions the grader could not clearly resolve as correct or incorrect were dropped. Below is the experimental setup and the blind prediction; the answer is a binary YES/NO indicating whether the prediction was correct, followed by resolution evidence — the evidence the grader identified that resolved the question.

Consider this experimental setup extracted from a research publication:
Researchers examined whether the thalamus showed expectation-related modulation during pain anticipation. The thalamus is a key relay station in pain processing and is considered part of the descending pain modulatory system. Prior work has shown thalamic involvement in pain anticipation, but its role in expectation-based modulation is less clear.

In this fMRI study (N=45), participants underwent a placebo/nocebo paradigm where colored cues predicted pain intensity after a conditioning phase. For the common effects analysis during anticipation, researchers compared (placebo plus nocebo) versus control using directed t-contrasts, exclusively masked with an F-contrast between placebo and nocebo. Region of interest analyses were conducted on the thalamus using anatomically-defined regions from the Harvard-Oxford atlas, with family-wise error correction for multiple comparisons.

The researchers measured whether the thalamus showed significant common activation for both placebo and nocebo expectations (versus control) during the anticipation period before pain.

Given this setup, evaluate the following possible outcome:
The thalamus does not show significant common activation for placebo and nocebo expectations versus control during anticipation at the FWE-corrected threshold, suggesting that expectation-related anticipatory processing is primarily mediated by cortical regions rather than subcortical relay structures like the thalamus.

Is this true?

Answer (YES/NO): NO